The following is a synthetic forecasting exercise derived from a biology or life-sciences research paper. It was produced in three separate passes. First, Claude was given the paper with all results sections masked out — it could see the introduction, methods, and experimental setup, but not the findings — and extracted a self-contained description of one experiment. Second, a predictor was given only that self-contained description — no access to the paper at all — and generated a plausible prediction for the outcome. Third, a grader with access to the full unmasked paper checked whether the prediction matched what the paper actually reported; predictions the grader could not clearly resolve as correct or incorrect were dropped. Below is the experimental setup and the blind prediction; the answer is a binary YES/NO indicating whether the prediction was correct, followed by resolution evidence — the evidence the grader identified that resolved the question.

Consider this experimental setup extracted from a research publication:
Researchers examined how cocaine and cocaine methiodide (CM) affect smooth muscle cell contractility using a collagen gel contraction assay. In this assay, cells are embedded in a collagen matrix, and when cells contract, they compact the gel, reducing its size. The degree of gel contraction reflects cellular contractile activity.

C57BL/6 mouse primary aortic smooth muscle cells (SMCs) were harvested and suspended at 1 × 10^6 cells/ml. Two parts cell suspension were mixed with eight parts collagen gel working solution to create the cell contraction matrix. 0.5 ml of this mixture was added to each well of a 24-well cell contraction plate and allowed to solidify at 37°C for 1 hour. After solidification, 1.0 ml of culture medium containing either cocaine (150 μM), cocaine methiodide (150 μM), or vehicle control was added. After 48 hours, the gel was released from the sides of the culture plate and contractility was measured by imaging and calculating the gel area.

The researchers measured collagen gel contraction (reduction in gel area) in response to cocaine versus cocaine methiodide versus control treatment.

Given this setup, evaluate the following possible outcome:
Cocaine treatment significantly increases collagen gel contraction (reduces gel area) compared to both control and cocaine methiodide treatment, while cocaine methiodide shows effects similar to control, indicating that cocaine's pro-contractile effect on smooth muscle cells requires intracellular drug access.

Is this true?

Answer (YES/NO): NO